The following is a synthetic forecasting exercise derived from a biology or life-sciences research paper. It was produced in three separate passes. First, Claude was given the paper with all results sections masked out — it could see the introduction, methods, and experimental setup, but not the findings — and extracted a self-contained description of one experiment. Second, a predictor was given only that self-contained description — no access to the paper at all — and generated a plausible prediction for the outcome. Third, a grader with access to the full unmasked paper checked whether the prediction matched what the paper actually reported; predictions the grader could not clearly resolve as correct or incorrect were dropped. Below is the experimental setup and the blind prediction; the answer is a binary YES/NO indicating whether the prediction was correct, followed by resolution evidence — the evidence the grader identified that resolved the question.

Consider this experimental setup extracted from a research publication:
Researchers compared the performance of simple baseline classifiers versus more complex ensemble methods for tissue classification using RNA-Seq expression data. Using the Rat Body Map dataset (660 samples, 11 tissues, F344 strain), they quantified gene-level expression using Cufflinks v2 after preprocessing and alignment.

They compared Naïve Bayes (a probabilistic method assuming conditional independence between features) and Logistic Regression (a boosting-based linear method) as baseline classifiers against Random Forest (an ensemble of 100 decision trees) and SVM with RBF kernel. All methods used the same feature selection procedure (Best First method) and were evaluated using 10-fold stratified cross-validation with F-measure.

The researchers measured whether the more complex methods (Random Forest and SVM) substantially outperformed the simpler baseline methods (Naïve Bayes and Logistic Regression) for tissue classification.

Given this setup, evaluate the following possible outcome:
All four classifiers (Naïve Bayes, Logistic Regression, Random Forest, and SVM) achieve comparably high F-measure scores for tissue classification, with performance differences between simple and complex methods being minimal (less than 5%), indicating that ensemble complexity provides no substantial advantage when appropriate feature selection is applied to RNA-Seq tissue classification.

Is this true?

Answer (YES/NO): YES